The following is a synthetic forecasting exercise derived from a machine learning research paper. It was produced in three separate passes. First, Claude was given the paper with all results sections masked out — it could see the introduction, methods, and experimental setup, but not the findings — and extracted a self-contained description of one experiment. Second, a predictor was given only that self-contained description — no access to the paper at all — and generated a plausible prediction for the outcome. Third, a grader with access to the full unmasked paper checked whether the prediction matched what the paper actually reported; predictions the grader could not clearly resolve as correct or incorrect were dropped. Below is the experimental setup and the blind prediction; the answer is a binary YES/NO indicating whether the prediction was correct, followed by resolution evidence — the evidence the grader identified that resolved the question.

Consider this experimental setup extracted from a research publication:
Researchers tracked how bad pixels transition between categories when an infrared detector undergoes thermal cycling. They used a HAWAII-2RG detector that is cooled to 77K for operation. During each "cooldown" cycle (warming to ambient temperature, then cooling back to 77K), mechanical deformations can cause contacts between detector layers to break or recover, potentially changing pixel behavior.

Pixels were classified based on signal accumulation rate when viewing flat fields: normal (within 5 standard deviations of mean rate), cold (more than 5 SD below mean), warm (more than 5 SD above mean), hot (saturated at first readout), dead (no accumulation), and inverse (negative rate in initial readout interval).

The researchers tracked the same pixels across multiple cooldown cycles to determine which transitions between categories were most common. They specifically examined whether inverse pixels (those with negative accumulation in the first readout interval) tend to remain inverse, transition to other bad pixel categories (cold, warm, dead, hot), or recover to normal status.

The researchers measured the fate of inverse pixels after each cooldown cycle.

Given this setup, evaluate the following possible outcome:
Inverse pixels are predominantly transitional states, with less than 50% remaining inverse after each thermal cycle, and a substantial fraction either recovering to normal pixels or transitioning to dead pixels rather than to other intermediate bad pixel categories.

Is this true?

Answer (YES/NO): NO